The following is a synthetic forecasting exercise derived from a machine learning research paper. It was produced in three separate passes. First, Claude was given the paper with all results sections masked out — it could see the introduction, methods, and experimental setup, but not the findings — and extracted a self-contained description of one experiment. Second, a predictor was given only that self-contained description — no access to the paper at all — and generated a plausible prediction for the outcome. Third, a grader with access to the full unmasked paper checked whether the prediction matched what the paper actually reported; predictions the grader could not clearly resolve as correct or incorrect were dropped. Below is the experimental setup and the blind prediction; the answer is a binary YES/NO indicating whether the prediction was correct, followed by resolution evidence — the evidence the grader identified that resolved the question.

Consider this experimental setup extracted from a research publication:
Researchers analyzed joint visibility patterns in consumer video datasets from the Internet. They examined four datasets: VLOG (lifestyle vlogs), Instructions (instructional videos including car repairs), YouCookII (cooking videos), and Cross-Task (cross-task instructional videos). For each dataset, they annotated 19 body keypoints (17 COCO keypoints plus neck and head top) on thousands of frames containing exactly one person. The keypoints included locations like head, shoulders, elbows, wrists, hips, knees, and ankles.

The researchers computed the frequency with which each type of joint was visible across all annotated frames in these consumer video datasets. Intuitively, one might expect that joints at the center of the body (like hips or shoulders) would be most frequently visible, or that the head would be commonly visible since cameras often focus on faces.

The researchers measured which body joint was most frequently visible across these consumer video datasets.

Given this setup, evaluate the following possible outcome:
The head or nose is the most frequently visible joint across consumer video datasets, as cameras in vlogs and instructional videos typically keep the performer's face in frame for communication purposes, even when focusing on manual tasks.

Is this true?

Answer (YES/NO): NO